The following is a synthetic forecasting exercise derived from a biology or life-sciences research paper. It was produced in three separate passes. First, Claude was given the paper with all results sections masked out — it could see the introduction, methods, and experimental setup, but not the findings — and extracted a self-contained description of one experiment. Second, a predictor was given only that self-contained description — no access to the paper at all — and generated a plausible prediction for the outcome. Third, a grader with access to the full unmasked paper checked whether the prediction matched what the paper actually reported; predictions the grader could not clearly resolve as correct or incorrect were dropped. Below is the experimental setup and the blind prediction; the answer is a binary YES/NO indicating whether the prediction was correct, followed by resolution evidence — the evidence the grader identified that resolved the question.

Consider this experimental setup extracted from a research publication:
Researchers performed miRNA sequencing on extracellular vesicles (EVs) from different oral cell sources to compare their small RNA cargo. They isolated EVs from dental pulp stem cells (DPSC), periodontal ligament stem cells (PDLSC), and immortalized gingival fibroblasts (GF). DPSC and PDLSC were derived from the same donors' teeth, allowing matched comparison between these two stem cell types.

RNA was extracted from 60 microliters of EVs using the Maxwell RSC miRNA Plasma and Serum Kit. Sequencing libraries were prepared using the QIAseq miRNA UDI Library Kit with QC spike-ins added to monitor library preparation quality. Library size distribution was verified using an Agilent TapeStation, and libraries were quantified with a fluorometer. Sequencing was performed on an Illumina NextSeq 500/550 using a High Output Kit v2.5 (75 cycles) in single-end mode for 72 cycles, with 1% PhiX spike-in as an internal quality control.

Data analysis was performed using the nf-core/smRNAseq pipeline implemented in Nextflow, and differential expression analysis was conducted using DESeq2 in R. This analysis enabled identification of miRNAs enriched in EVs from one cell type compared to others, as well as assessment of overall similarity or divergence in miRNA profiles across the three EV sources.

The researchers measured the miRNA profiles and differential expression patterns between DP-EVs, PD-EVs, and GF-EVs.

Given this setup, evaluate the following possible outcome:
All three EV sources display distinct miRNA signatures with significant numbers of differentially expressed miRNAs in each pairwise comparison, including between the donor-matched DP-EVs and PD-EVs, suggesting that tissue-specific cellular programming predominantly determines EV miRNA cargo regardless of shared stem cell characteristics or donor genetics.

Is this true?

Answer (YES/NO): NO